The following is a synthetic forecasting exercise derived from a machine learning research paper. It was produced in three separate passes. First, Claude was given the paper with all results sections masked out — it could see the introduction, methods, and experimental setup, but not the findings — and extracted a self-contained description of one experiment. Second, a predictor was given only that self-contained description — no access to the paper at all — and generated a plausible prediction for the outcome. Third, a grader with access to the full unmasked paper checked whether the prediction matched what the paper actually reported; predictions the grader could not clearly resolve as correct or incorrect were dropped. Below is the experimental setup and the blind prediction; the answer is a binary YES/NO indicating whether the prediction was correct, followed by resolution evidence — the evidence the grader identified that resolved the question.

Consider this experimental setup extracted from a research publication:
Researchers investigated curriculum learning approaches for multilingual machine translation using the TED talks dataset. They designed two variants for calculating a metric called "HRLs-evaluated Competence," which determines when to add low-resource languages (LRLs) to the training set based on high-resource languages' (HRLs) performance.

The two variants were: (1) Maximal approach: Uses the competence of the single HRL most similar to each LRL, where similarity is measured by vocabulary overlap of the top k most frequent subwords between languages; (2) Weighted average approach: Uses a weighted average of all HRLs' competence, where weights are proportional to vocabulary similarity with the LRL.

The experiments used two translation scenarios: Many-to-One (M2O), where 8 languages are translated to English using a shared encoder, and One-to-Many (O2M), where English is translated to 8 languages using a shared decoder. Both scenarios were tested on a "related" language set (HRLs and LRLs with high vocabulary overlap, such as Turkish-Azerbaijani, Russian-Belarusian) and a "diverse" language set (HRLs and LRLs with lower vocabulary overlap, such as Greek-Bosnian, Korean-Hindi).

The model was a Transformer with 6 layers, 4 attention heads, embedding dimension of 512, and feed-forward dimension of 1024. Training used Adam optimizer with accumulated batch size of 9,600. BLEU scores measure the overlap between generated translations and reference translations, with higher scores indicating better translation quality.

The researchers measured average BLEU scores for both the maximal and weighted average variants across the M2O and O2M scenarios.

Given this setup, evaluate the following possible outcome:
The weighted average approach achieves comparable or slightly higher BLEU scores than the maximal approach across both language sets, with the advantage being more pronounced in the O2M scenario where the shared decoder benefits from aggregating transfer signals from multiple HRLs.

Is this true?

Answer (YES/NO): NO